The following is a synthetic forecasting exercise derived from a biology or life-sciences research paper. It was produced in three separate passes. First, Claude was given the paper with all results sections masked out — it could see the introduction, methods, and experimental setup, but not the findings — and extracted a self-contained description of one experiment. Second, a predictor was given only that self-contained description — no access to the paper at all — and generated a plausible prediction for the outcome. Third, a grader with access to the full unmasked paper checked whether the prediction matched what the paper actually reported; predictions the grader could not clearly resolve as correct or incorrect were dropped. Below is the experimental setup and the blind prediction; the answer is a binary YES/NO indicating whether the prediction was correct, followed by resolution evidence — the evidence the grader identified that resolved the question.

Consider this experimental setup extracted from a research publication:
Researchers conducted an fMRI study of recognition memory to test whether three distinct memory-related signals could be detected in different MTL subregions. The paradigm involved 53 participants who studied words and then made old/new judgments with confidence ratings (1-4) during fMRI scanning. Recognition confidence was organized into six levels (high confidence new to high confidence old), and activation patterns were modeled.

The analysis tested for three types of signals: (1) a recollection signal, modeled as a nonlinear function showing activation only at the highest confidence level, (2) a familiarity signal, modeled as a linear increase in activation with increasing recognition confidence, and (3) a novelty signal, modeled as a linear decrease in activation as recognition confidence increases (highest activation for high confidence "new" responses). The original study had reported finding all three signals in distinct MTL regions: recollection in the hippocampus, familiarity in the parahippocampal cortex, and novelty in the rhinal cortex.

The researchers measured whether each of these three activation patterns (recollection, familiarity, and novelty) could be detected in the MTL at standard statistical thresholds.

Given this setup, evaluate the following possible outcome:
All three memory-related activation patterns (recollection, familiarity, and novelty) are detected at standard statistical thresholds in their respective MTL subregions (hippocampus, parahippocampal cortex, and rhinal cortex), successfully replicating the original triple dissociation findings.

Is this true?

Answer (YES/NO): NO